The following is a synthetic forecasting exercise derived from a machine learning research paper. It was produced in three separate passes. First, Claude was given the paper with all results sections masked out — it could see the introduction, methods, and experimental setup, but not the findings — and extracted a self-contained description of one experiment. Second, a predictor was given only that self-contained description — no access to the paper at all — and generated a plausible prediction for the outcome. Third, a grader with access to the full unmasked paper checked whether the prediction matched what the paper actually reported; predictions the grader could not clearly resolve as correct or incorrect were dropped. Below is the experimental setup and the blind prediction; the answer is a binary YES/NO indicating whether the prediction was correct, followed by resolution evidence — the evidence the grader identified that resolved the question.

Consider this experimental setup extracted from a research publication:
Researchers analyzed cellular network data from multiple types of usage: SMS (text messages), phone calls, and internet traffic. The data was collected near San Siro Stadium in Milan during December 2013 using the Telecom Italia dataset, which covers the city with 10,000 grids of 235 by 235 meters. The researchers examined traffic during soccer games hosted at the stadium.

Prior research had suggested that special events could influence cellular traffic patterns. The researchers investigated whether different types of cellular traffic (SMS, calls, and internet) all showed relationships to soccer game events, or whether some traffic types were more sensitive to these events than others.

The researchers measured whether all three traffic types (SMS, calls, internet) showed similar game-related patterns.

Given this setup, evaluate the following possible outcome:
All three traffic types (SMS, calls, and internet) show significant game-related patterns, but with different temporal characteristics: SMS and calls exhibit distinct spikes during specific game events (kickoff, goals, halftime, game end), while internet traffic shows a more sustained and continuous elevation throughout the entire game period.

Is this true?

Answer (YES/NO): NO